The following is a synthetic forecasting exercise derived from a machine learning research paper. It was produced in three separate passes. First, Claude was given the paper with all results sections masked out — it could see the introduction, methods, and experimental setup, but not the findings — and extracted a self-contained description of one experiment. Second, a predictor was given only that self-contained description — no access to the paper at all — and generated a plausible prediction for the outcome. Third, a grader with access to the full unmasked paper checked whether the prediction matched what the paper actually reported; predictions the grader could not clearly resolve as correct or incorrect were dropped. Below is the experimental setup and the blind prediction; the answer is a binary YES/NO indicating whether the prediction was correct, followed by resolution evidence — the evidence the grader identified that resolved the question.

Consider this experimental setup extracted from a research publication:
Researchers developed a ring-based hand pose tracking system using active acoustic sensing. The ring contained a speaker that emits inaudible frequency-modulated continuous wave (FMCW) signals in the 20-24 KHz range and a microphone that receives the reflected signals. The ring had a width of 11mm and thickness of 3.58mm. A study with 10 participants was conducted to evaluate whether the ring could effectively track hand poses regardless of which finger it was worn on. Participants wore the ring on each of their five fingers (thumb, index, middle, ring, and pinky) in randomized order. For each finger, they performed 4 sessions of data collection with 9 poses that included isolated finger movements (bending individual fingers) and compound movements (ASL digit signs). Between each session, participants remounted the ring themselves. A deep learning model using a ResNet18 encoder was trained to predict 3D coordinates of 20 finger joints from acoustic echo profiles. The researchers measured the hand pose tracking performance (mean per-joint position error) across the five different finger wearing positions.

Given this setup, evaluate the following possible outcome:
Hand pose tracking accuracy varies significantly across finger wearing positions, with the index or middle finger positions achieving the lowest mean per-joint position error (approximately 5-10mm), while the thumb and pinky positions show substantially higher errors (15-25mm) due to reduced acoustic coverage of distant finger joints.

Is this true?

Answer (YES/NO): NO